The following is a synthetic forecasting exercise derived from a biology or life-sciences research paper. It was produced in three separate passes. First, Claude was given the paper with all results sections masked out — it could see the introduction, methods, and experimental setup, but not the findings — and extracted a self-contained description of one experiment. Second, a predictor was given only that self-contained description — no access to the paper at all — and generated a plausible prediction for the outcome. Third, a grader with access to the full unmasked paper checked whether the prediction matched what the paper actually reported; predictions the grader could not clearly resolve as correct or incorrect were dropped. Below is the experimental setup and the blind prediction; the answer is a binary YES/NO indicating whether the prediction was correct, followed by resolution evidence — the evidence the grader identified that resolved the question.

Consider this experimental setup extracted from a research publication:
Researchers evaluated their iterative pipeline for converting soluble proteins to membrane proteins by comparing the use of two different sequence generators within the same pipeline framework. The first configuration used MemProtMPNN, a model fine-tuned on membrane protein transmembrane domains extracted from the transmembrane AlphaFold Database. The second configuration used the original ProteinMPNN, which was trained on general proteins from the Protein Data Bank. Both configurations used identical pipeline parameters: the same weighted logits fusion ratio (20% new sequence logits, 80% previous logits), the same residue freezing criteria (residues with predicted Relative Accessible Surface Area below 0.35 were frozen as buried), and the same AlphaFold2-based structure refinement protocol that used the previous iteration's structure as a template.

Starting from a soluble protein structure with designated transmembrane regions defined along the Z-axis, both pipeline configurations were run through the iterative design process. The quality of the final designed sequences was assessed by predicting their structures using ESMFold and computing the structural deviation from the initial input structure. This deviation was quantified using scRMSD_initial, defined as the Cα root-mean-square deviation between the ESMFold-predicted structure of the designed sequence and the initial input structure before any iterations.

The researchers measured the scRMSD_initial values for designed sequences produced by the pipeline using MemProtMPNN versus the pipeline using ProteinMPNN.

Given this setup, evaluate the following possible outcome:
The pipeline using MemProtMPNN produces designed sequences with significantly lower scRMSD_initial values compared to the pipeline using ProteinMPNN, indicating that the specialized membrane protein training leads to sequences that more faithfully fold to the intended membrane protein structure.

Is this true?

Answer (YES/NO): NO